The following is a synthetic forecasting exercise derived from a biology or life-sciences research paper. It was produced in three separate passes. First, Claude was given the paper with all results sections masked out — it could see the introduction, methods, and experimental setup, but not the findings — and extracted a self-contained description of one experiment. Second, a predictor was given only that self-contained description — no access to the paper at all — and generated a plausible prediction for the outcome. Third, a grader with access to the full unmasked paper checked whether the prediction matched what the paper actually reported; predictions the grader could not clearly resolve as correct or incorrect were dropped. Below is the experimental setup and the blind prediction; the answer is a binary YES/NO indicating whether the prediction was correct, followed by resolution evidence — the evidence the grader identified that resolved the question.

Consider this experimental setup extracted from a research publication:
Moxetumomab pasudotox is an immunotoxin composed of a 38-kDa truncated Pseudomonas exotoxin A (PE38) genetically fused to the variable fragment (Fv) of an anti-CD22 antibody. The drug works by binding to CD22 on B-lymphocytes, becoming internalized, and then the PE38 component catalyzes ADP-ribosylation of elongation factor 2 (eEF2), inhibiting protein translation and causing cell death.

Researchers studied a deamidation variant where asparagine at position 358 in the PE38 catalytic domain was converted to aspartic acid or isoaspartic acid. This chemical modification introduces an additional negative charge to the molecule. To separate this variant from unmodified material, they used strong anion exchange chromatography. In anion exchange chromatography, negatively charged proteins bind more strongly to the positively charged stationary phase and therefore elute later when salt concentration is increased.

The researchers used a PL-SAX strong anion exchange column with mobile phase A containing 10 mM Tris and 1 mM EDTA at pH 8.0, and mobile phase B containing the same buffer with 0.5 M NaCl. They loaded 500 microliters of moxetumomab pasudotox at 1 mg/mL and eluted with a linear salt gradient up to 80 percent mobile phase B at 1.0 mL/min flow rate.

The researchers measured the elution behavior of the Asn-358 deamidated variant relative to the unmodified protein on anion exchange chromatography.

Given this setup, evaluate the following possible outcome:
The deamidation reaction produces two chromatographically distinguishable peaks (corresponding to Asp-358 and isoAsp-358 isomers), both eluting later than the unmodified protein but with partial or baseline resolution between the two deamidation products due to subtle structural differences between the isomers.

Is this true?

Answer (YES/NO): NO